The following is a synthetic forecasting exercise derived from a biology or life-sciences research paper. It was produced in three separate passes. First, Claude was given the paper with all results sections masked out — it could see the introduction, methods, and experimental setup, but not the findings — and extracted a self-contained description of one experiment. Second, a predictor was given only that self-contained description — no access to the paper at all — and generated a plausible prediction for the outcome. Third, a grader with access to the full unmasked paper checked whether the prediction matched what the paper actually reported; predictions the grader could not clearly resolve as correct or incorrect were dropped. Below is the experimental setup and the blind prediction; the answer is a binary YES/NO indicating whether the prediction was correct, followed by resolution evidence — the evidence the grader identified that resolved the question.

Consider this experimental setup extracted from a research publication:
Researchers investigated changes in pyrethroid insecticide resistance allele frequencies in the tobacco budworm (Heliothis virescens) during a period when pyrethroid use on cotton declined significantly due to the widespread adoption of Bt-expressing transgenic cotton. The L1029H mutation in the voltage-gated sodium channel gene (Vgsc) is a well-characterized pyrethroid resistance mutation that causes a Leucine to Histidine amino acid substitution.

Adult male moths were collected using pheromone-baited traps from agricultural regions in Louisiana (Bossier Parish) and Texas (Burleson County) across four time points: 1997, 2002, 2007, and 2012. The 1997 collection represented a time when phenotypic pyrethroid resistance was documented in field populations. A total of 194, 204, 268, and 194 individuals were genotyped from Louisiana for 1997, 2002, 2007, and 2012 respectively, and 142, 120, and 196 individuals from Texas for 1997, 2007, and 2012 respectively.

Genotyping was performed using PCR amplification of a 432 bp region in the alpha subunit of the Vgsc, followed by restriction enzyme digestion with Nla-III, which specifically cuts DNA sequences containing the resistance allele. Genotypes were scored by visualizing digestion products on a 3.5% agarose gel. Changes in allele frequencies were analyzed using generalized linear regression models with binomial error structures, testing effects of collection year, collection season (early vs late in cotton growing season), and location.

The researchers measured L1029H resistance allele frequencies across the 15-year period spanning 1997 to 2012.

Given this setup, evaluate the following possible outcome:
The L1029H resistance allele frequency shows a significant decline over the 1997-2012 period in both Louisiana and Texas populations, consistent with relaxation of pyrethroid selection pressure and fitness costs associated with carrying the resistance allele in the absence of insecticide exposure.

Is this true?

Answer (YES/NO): YES